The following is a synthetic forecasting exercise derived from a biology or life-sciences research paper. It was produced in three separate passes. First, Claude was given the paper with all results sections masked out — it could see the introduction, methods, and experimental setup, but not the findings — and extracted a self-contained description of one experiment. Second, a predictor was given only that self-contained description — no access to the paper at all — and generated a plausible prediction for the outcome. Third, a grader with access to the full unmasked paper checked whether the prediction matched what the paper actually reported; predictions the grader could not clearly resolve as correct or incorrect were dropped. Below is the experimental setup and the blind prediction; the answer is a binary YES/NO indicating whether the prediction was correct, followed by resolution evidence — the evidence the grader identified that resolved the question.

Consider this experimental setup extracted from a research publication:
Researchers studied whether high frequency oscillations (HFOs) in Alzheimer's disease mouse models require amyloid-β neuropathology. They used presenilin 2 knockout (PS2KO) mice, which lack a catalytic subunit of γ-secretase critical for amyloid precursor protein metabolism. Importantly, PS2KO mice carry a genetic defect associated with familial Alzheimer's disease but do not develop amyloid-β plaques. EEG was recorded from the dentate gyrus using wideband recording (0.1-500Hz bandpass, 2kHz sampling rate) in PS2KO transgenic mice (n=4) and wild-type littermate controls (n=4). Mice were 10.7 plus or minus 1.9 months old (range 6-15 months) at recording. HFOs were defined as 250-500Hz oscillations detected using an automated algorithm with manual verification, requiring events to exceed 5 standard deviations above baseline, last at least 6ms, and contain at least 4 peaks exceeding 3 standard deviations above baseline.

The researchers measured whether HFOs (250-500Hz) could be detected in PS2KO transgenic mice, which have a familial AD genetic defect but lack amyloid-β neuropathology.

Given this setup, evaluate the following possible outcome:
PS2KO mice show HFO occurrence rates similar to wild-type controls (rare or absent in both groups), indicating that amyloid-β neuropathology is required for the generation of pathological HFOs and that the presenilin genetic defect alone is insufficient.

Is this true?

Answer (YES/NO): NO